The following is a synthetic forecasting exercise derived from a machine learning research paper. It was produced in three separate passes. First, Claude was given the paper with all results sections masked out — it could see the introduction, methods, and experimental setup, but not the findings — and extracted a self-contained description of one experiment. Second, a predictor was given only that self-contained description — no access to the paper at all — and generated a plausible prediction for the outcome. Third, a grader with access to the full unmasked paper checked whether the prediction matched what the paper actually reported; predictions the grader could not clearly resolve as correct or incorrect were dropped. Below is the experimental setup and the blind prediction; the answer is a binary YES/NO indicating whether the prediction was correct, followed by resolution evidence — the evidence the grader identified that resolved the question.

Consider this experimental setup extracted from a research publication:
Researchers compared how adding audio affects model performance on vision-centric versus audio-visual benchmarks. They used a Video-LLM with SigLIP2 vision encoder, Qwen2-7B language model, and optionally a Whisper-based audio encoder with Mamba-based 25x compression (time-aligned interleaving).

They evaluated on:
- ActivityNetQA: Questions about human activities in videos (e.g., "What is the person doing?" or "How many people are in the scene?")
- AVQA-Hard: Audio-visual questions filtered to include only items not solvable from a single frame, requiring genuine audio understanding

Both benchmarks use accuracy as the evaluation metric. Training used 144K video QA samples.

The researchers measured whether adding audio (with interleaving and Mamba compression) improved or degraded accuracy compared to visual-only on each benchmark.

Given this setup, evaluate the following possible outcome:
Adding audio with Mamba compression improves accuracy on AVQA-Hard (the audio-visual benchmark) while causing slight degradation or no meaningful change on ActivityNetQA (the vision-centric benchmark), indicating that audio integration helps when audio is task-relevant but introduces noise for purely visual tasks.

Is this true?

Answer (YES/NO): YES